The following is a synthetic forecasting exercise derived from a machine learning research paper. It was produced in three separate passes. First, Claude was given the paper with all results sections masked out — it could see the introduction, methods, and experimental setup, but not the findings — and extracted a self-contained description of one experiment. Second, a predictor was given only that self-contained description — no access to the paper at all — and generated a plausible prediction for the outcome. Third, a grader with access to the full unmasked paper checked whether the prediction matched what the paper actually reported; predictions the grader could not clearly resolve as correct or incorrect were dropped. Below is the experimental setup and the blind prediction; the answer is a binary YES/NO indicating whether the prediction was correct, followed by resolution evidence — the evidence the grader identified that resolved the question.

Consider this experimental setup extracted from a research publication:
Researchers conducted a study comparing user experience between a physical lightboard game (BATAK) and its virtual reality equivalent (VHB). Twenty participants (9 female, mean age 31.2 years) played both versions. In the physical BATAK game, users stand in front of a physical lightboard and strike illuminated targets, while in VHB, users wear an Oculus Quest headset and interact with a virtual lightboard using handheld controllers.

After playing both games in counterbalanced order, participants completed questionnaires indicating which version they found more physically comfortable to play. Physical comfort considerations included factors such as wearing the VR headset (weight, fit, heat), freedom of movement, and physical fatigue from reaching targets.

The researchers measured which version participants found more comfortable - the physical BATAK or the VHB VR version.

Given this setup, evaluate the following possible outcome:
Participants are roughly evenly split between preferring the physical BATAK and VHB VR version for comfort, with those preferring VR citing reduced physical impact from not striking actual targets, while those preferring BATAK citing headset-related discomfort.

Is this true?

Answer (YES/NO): NO